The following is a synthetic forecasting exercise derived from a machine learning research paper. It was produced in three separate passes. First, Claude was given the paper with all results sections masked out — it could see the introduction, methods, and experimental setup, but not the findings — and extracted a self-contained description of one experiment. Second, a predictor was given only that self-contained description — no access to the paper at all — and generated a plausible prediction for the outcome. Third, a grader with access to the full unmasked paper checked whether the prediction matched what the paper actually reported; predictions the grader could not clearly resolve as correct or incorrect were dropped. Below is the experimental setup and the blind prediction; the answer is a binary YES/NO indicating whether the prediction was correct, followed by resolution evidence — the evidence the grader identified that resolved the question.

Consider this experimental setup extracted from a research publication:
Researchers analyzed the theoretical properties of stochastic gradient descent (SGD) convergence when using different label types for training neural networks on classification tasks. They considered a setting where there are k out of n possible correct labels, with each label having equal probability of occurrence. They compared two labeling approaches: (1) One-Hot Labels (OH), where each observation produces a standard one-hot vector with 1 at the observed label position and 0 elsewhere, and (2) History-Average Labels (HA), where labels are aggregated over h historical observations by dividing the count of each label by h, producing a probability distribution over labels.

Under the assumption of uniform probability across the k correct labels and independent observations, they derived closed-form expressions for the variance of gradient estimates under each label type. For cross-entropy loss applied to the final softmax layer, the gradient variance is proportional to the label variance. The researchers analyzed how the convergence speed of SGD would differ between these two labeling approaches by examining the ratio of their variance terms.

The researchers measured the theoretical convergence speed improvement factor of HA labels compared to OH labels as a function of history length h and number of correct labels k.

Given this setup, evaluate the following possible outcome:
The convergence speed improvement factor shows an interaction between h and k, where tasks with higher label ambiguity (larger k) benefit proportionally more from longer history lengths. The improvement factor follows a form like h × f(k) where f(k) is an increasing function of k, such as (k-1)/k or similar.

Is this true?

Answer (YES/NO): NO